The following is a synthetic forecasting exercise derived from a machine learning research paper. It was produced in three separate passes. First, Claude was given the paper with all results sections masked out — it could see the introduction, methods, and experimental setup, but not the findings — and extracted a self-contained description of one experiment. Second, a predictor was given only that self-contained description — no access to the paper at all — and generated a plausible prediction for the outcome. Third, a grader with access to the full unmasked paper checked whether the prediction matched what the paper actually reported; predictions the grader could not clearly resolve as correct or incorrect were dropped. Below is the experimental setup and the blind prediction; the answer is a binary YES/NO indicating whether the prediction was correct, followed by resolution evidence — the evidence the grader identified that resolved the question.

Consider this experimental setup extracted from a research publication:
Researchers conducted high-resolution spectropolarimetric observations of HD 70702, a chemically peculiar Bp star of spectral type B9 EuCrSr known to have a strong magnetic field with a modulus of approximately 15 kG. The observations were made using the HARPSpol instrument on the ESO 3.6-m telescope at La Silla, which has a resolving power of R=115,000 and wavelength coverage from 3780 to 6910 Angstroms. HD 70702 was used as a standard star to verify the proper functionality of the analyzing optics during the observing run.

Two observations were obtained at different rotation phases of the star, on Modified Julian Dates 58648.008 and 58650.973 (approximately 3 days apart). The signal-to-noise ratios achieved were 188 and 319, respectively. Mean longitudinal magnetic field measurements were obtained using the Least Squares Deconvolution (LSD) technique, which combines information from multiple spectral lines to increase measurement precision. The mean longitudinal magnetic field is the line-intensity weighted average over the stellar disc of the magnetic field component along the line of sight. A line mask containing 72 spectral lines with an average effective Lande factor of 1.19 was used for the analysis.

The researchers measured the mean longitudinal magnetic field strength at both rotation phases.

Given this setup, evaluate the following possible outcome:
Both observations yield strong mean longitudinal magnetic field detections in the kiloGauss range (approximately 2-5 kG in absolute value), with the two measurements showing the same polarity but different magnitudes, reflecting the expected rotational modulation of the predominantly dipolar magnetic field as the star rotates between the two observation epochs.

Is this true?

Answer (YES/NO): NO